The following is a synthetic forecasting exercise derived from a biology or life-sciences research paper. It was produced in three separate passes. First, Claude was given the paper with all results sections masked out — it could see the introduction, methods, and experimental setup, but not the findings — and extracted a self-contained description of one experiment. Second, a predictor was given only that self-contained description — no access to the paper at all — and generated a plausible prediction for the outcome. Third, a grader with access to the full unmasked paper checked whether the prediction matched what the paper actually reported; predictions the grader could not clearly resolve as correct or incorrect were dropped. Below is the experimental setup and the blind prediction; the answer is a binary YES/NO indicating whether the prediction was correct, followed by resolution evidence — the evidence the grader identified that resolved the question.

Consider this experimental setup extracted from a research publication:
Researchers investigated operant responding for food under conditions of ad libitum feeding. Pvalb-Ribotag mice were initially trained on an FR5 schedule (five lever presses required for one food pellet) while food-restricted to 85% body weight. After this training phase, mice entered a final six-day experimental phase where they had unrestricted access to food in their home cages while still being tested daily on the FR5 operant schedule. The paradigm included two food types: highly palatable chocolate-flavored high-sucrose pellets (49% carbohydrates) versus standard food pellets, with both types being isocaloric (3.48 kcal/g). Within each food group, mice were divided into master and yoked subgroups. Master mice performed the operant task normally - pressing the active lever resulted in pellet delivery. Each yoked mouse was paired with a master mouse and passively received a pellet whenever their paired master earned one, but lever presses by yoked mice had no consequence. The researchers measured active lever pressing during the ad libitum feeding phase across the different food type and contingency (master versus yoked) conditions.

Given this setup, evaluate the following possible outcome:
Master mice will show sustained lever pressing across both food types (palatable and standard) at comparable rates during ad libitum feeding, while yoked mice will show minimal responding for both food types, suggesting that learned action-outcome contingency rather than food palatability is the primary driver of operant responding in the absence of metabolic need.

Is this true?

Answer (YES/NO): NO